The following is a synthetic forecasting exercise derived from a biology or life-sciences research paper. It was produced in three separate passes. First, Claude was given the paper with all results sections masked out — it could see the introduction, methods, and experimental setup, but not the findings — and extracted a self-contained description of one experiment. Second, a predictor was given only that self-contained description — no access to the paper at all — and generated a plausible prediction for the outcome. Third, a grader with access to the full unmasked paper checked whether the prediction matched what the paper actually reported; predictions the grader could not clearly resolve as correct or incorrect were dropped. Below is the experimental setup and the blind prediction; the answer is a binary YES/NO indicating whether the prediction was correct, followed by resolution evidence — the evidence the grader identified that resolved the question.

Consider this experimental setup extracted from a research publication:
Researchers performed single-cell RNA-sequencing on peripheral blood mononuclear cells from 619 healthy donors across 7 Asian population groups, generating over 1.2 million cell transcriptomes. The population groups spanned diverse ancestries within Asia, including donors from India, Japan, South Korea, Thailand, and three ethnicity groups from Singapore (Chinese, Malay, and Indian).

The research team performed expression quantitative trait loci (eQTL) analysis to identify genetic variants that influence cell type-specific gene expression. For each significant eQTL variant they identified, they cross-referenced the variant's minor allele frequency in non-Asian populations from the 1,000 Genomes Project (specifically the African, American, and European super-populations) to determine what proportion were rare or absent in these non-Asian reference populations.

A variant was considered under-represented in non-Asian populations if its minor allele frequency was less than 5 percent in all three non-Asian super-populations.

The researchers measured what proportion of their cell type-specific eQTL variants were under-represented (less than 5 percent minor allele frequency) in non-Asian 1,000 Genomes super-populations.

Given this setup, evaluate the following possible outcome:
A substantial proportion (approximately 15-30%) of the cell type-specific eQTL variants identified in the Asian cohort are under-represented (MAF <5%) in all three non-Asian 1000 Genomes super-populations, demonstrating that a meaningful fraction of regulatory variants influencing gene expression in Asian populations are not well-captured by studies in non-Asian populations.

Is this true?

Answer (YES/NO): NO